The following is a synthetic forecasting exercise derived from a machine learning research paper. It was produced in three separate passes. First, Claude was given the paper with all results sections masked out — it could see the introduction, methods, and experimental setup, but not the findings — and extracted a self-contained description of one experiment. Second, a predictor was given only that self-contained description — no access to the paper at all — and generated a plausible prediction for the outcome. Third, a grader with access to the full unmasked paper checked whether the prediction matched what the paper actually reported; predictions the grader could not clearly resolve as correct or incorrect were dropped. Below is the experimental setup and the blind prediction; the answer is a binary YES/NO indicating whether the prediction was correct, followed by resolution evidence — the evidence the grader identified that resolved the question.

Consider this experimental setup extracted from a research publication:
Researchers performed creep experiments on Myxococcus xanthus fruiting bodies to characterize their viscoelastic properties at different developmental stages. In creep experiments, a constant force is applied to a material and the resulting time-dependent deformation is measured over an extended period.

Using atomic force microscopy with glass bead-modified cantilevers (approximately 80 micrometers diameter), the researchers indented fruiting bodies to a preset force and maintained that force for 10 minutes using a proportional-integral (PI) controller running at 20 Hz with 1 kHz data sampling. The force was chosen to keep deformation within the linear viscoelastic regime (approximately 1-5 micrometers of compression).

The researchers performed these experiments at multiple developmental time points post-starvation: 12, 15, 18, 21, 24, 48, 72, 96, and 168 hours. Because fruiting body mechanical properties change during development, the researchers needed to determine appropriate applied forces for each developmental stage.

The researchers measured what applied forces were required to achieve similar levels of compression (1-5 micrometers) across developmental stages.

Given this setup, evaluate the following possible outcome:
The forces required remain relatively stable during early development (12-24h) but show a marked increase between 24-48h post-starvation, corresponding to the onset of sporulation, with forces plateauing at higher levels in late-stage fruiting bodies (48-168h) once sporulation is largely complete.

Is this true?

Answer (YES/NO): NO